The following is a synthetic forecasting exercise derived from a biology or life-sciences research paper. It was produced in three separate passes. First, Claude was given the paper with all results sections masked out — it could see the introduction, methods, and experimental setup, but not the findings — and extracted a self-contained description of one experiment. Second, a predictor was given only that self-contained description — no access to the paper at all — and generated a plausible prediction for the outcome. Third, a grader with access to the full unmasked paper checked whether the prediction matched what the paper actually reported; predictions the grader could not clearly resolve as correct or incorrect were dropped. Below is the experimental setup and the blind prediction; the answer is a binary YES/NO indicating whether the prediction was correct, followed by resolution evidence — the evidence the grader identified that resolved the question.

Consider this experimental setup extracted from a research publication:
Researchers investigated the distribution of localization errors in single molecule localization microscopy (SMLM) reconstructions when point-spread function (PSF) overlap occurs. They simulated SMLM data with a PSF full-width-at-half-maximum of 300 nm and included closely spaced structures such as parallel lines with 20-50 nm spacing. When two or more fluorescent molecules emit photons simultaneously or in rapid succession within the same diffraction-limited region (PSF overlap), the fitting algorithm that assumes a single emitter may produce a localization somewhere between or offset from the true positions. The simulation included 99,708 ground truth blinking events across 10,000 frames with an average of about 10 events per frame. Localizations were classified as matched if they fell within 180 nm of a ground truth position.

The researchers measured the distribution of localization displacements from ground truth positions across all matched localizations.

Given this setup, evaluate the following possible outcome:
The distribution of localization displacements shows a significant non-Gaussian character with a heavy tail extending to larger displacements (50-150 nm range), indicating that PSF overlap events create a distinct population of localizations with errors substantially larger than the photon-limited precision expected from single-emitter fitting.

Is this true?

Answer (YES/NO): YES